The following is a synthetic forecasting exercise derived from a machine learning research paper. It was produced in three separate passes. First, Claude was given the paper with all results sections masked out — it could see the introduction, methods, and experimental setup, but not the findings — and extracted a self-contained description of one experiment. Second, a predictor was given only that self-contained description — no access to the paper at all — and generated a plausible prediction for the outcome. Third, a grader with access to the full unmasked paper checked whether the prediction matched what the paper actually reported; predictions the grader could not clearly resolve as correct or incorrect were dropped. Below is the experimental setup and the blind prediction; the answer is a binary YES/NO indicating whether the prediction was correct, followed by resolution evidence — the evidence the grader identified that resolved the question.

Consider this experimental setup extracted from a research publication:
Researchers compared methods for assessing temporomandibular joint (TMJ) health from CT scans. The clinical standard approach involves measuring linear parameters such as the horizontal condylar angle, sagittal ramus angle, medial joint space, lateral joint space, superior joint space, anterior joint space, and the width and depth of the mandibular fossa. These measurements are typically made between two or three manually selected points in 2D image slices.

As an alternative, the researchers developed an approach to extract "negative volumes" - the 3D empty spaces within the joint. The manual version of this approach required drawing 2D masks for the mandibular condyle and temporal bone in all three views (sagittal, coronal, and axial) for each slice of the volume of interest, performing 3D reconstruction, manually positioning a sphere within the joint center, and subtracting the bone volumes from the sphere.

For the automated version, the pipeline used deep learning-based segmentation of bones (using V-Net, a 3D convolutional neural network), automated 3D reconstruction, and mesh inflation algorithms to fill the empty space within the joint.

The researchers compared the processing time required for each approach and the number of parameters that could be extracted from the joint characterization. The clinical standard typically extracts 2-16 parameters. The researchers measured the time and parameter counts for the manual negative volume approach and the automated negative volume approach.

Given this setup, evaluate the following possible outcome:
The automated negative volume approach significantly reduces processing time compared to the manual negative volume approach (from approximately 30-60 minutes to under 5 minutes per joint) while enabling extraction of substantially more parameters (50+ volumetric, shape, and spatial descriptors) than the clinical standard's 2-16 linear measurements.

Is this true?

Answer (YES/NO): YES